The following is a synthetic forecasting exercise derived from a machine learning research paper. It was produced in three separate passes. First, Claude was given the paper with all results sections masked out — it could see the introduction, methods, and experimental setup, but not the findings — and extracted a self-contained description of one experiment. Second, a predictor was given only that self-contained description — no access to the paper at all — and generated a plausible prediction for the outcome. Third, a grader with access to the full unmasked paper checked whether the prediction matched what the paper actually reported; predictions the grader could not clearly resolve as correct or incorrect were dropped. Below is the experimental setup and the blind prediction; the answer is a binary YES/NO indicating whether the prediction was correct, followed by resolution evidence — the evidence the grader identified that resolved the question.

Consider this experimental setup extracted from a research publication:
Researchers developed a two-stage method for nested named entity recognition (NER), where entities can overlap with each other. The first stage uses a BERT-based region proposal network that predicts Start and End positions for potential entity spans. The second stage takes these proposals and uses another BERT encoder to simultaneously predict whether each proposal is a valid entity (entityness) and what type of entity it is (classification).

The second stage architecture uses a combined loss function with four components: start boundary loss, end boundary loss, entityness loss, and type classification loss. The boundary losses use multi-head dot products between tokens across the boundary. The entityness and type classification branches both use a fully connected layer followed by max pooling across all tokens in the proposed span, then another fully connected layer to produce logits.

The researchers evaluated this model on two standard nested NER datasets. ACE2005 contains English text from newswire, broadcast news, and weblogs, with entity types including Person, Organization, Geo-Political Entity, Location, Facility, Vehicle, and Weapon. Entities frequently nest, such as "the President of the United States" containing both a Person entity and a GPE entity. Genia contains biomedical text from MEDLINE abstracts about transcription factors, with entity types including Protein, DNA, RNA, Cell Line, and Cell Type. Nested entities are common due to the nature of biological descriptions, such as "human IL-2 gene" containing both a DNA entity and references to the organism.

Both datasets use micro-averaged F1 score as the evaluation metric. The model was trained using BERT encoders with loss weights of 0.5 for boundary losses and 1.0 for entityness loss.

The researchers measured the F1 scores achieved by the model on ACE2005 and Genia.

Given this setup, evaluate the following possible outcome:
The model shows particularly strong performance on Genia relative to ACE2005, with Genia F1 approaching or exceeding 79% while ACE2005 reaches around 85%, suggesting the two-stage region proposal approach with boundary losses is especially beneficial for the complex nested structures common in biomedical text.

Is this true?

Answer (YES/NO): NO